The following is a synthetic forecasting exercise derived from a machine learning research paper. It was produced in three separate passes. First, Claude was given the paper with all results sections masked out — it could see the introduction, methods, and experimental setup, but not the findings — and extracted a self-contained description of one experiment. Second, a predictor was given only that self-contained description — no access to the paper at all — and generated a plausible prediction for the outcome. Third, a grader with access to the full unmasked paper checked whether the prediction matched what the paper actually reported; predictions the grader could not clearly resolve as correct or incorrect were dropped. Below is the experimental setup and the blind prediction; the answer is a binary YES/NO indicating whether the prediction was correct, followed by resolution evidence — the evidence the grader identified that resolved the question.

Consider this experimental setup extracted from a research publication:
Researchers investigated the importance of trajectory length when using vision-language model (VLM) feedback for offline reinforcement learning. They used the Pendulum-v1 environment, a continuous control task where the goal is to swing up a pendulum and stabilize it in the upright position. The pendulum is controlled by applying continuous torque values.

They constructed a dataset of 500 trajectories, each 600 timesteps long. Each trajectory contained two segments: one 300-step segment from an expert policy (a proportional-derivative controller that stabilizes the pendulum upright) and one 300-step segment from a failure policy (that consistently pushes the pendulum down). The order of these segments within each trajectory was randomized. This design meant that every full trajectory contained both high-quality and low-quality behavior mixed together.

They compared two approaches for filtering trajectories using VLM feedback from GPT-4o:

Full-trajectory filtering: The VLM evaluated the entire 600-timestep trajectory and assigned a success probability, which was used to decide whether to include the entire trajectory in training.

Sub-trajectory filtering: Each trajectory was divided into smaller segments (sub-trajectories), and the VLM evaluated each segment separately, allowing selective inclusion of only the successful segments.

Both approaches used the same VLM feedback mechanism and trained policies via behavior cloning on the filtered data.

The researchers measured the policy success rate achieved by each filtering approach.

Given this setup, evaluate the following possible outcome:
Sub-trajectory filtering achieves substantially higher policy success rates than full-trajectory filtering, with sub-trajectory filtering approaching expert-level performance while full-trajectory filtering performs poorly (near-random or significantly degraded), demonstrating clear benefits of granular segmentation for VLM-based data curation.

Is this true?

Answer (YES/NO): YES